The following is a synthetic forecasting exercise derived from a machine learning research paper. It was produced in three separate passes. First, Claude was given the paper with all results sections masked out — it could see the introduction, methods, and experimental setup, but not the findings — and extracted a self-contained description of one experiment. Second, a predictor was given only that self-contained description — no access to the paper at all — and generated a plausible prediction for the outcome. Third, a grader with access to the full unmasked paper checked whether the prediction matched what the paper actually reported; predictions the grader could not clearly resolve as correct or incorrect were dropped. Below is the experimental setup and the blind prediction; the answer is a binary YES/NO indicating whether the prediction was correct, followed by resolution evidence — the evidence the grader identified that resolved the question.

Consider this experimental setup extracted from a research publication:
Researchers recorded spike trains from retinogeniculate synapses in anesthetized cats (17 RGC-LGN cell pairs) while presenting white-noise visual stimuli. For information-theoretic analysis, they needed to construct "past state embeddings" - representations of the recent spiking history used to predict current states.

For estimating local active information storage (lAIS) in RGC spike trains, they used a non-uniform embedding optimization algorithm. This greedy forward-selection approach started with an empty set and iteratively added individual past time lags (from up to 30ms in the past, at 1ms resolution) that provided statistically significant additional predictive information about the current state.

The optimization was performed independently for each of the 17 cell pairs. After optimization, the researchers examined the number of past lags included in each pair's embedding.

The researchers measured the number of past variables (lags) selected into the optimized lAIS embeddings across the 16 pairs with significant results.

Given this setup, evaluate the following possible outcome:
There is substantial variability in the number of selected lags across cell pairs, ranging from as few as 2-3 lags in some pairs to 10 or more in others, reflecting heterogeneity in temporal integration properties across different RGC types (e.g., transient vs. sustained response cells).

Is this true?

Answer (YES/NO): NO